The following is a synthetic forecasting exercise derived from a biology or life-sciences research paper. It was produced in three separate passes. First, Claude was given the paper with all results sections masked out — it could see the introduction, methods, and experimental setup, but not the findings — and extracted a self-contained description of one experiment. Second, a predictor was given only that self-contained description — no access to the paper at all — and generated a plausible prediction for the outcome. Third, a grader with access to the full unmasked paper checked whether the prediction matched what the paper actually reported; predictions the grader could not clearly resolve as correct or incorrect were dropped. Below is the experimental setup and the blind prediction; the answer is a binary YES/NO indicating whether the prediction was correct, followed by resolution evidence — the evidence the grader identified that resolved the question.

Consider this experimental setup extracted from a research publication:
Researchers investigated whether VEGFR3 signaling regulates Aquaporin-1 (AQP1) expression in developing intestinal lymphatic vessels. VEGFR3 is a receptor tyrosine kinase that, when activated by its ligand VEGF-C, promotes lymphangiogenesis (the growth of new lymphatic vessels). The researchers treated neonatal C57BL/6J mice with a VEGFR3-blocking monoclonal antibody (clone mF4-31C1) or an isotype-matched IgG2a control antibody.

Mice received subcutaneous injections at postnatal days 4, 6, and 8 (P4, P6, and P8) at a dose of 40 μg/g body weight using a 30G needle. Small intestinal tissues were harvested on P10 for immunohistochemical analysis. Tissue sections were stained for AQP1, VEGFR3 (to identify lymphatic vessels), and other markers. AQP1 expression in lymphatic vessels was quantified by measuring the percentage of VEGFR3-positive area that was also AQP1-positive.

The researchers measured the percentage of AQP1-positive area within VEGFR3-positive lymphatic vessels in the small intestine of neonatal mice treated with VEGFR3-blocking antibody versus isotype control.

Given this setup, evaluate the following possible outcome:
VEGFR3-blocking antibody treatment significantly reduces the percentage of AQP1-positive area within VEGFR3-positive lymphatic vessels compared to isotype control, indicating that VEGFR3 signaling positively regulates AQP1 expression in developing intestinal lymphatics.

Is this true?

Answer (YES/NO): YES